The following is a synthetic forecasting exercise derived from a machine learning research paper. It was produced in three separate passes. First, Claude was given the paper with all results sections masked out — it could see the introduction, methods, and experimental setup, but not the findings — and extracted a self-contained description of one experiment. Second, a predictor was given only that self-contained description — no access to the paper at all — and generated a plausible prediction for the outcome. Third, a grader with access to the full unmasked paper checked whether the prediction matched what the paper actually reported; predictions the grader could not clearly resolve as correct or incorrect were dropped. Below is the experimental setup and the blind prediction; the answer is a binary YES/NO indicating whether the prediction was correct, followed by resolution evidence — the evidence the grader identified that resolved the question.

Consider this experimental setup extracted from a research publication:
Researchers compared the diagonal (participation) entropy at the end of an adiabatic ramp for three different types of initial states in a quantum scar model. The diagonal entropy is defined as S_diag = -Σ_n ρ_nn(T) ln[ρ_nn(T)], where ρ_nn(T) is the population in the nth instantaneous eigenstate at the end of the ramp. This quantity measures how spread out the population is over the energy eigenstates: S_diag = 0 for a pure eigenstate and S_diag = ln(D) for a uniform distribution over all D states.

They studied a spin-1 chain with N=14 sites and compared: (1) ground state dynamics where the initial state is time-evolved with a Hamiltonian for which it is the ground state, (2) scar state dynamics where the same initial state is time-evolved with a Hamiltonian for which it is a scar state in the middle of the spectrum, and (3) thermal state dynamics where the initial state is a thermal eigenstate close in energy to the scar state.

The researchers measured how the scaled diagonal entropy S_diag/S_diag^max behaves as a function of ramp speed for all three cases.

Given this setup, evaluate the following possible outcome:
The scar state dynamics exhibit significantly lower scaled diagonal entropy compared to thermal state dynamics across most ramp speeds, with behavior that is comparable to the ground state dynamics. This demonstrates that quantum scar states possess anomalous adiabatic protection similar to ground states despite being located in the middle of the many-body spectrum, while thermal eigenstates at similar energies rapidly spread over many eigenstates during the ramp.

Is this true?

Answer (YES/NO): YES